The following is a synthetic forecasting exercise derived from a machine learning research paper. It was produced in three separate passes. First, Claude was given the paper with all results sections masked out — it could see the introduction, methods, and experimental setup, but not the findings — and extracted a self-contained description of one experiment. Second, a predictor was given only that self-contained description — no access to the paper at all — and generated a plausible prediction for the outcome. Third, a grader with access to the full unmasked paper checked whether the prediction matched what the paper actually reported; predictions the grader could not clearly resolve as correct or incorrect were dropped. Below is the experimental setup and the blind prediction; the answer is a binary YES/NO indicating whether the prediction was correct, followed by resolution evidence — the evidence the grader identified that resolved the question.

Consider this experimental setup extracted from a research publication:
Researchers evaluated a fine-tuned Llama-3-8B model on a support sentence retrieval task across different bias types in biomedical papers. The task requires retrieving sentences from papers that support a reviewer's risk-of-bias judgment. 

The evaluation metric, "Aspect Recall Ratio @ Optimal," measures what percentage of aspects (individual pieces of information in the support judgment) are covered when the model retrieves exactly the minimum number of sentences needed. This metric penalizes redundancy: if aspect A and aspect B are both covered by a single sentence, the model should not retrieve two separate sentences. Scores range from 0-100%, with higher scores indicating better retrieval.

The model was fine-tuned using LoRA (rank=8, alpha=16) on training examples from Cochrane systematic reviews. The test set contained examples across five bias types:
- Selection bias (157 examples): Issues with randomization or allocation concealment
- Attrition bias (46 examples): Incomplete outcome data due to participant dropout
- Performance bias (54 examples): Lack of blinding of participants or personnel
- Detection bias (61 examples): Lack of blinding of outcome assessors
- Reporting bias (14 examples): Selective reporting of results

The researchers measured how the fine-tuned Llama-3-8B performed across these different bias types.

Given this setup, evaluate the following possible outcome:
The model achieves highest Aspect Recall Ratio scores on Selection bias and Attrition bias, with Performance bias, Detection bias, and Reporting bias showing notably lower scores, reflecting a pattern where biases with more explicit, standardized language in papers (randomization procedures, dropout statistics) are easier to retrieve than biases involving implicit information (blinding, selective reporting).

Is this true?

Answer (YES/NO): NO